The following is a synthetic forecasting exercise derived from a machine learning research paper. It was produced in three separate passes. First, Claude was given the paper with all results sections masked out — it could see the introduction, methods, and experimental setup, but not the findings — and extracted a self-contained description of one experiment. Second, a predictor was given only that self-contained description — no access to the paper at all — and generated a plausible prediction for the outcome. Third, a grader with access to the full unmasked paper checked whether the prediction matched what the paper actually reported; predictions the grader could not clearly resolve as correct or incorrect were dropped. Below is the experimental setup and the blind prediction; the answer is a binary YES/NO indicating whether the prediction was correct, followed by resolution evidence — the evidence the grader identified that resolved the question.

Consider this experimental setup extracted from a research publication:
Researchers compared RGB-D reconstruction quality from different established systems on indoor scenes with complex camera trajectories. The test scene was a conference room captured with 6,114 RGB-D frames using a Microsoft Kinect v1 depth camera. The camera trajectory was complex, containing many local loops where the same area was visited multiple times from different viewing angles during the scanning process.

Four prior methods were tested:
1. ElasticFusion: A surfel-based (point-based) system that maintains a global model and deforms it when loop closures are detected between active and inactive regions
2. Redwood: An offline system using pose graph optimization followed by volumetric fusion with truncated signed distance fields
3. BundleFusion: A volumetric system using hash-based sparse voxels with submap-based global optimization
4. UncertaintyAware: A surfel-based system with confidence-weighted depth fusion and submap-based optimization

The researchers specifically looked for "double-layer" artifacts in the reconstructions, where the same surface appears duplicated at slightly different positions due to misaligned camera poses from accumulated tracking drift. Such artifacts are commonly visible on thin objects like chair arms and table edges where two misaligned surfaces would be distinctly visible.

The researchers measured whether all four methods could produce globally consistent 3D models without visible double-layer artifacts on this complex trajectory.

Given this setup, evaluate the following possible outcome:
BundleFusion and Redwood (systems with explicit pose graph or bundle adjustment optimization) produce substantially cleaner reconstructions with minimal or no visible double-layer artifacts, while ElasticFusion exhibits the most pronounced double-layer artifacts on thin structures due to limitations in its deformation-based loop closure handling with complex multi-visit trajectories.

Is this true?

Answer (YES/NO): NO